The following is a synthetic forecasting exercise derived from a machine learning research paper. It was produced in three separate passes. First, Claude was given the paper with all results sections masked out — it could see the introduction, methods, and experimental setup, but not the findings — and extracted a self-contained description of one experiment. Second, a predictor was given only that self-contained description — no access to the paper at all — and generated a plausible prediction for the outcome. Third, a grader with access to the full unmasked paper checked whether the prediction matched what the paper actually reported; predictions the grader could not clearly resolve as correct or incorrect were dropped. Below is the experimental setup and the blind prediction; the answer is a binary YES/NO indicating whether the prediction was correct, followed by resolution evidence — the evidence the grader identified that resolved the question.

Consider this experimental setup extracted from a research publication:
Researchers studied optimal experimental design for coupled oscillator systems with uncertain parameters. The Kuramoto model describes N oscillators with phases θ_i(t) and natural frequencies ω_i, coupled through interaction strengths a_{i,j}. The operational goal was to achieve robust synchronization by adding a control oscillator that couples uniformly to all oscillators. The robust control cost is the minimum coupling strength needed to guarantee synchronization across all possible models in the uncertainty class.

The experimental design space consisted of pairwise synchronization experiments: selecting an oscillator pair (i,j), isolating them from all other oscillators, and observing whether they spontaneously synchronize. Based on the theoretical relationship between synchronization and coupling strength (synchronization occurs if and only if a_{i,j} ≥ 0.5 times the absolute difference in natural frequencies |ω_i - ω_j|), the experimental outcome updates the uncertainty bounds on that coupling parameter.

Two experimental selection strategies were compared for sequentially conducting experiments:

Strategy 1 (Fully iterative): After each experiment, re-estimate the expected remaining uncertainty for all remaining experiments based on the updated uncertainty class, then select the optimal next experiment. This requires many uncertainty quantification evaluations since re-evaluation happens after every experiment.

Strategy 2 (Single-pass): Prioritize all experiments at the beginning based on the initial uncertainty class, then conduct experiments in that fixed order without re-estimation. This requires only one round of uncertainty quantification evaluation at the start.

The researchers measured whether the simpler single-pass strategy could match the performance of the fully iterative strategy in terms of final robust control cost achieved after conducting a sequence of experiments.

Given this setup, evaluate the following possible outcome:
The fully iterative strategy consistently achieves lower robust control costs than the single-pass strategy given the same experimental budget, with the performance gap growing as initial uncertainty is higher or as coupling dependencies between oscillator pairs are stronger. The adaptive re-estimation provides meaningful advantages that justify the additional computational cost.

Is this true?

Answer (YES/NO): NO